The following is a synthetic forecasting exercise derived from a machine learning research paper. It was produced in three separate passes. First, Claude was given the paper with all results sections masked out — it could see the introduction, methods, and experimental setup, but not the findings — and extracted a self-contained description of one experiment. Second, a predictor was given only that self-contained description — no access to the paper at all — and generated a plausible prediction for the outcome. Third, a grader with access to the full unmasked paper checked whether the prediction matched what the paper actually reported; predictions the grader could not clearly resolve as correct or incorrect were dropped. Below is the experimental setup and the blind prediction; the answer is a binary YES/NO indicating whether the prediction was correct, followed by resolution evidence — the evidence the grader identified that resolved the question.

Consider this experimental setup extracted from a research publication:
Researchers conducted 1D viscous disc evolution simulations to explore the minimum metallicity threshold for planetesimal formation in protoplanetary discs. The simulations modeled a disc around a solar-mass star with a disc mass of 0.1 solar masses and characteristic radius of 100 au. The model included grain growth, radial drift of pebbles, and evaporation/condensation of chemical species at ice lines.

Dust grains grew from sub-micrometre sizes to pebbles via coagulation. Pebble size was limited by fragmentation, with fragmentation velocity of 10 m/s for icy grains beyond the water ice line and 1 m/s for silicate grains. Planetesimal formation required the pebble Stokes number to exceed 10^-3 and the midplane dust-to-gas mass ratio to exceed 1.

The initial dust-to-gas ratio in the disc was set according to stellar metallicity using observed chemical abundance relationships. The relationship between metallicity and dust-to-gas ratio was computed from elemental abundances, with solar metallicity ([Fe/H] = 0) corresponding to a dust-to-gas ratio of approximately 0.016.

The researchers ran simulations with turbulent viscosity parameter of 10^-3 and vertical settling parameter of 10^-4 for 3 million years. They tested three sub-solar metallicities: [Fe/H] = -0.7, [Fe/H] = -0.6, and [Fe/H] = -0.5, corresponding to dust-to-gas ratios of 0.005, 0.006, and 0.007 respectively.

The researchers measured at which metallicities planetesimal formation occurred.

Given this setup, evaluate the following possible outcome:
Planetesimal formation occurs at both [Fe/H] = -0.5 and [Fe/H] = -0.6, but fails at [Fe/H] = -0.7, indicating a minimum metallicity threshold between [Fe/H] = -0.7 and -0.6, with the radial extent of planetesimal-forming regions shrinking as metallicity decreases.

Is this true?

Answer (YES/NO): YES